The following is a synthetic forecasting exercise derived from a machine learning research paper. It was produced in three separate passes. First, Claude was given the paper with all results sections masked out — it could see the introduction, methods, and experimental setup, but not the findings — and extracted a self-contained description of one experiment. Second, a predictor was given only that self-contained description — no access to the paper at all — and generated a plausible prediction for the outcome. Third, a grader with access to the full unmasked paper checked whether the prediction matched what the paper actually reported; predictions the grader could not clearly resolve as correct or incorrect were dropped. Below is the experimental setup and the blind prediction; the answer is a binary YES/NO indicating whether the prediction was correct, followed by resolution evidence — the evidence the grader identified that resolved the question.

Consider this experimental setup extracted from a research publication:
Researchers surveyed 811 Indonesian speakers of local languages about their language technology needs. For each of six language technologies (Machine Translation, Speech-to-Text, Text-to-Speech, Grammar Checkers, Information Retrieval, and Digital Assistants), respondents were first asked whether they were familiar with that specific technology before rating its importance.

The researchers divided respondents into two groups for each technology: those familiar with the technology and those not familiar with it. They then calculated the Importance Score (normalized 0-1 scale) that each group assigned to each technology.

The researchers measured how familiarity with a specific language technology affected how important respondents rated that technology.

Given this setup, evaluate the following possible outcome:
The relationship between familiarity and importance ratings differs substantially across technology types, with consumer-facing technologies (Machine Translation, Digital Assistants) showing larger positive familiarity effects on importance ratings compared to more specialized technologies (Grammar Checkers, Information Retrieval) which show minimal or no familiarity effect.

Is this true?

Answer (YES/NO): NO